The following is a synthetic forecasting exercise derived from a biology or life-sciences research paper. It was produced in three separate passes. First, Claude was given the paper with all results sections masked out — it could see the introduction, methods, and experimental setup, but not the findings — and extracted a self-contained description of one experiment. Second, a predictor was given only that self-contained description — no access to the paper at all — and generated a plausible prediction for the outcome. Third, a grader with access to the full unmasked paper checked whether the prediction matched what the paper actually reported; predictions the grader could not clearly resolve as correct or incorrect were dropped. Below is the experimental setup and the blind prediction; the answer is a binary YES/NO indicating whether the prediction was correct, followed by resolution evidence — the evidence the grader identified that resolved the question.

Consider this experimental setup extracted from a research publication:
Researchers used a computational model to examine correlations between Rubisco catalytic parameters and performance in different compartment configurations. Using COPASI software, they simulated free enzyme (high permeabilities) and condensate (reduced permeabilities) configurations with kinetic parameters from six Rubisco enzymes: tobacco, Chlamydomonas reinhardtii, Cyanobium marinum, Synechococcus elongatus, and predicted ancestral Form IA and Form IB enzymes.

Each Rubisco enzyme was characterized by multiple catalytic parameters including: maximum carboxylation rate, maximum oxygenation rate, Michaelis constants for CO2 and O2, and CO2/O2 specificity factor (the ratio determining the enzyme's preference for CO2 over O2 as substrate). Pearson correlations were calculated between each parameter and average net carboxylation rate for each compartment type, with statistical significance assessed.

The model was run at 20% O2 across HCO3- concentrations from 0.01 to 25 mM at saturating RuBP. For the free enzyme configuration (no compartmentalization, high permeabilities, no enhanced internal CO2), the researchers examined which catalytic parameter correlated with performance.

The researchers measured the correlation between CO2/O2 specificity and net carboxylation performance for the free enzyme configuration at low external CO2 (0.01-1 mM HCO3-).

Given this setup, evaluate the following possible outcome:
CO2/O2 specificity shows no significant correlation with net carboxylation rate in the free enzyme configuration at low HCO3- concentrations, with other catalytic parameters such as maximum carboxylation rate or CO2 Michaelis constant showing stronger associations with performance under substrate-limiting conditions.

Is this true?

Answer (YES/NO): NO